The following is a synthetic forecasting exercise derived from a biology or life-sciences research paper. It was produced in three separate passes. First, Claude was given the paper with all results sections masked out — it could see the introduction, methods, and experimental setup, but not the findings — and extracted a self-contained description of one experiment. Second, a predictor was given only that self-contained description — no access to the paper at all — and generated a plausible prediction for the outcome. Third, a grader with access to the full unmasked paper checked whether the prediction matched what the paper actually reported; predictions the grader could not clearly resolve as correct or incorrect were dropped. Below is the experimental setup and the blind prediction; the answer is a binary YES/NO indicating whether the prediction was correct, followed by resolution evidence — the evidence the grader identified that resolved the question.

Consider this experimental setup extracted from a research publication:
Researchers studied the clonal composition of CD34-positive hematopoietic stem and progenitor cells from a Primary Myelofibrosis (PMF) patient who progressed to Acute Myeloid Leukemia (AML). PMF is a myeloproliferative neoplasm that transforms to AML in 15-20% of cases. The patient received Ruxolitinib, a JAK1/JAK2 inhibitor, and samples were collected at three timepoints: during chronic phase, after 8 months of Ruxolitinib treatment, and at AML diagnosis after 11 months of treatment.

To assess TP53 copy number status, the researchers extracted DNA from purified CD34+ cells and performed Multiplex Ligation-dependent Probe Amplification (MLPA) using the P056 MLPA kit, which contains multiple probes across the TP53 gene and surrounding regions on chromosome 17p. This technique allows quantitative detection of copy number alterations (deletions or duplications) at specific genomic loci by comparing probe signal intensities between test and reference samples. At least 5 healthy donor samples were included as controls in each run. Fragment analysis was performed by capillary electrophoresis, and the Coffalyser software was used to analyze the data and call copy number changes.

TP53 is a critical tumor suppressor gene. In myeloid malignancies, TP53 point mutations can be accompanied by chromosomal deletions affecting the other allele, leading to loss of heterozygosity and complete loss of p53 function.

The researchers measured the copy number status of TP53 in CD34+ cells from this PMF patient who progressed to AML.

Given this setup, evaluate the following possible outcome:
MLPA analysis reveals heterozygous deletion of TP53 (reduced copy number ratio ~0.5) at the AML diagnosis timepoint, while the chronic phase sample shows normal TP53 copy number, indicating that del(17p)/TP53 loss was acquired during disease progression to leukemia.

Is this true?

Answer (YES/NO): NO